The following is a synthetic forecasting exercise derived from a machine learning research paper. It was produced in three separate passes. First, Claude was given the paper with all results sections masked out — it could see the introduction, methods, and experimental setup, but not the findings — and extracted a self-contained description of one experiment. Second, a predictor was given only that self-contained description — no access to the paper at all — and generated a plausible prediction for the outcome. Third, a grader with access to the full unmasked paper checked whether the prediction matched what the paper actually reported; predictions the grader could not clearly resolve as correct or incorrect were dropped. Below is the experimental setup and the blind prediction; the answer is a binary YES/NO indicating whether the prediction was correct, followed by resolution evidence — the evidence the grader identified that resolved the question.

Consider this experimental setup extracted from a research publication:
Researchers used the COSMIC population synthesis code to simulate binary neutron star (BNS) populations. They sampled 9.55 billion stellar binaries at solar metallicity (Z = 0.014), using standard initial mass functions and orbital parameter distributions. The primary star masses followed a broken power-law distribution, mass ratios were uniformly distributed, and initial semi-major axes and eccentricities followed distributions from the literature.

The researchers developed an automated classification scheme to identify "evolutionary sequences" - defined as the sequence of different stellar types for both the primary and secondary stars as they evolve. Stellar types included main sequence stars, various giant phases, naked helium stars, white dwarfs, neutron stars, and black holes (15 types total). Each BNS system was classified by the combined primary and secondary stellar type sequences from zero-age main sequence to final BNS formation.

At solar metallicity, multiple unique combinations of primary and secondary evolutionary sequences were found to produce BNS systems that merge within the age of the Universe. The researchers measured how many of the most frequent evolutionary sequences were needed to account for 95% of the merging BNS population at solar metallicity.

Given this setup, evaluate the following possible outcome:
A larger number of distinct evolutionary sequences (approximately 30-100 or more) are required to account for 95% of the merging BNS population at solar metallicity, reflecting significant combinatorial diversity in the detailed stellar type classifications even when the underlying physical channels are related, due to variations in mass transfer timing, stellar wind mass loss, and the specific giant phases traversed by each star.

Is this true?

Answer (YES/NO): NO